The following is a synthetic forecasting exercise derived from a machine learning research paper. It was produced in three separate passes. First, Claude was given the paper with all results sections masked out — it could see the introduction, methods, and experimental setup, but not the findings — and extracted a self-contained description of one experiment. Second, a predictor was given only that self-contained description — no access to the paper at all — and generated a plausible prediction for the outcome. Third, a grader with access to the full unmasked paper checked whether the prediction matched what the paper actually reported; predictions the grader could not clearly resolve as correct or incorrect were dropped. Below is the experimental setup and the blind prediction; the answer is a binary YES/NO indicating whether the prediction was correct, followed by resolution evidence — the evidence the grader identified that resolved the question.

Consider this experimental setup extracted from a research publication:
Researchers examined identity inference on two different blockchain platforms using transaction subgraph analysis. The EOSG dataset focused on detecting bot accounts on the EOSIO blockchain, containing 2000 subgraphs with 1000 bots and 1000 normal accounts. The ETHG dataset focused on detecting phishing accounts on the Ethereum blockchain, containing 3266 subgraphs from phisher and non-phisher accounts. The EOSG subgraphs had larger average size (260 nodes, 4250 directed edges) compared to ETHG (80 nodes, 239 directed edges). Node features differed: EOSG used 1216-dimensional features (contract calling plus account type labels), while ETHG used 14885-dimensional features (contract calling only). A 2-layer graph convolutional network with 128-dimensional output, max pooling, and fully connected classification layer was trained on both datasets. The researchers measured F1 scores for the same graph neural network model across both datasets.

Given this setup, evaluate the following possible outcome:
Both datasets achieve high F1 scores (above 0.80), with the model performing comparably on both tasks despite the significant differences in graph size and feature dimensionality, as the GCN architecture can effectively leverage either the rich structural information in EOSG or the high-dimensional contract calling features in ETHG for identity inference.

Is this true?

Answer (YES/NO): NO